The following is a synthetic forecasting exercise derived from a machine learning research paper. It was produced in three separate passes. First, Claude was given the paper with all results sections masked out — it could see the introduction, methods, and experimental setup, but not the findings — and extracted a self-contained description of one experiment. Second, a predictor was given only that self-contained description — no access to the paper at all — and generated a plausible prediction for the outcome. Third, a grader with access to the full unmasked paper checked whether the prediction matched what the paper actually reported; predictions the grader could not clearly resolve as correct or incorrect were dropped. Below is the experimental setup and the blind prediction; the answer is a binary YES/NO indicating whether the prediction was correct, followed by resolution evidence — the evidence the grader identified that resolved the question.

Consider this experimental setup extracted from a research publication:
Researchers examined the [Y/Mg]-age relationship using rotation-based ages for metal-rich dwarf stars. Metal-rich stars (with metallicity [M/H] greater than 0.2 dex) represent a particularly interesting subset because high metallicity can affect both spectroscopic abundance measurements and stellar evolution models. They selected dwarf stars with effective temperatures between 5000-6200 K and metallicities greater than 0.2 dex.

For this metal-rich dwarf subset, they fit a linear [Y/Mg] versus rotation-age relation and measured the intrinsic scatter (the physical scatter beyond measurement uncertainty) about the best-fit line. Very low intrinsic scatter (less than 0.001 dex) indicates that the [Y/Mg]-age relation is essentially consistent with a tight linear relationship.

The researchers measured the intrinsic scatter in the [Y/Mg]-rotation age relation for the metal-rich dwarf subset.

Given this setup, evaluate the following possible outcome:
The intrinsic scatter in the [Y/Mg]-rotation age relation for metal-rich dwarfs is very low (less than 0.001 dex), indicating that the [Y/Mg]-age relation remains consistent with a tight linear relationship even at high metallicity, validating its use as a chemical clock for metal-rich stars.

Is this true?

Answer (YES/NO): YES